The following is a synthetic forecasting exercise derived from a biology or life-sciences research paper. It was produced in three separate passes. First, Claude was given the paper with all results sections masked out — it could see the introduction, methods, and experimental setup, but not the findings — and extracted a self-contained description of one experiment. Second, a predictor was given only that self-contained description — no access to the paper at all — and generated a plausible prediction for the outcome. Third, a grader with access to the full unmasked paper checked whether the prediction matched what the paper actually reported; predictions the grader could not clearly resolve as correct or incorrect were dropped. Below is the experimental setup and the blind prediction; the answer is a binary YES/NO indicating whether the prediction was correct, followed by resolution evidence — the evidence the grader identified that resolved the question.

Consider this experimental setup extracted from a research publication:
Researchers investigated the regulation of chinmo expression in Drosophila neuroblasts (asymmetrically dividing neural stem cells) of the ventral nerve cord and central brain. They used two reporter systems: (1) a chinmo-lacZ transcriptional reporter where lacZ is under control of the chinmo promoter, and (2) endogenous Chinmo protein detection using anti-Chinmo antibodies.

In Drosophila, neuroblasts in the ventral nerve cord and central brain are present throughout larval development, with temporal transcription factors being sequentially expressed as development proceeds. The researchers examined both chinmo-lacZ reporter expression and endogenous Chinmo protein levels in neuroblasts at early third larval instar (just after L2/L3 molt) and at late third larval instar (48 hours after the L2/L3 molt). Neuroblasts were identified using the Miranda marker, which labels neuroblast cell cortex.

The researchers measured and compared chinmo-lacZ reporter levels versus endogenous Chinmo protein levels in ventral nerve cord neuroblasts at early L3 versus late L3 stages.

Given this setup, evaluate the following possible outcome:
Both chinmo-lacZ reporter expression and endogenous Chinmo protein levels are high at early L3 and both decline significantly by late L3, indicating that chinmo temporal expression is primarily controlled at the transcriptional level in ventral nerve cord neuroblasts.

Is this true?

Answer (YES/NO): NO